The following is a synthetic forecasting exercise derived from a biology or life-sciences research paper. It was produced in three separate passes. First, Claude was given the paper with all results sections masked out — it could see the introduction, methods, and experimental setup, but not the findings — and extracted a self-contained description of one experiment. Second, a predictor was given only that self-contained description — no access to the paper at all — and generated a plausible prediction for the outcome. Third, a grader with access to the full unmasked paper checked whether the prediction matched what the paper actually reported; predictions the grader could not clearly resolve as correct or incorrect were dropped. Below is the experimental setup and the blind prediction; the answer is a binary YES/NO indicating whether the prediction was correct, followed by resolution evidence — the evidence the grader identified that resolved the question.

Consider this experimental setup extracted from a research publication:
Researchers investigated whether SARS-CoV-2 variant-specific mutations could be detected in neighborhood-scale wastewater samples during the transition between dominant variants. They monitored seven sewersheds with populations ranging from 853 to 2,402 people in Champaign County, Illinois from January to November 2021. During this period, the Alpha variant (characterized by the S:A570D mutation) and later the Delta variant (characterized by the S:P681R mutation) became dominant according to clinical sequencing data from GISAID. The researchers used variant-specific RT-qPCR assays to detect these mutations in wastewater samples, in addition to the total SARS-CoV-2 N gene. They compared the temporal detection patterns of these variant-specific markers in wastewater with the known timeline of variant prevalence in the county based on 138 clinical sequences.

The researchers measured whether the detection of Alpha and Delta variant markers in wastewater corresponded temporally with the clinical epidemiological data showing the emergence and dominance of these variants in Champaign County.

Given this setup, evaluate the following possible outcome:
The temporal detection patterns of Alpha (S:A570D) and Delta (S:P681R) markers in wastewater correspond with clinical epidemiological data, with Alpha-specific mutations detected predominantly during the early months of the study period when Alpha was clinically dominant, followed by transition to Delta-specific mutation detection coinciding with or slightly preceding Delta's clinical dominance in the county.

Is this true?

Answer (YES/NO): YES